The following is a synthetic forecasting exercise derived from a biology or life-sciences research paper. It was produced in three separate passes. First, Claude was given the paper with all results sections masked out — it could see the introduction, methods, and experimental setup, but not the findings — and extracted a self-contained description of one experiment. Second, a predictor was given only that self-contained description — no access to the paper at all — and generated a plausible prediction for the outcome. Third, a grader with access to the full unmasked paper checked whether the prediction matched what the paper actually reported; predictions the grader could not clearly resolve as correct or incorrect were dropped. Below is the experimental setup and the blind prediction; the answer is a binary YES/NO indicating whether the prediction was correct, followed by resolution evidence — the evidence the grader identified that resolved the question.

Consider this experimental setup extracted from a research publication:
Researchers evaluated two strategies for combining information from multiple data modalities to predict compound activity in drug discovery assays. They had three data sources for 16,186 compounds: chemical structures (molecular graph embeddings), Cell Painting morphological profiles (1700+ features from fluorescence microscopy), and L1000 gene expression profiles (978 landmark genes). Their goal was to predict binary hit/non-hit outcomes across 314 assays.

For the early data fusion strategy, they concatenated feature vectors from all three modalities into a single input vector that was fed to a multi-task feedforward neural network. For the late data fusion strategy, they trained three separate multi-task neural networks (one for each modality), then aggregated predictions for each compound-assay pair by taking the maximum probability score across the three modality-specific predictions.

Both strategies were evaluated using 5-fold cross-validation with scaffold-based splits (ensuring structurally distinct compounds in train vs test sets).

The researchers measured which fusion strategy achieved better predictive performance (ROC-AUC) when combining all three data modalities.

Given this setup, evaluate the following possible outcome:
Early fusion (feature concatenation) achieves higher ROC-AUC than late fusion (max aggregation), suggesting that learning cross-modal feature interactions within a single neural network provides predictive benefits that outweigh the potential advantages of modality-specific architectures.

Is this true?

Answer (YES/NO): NO